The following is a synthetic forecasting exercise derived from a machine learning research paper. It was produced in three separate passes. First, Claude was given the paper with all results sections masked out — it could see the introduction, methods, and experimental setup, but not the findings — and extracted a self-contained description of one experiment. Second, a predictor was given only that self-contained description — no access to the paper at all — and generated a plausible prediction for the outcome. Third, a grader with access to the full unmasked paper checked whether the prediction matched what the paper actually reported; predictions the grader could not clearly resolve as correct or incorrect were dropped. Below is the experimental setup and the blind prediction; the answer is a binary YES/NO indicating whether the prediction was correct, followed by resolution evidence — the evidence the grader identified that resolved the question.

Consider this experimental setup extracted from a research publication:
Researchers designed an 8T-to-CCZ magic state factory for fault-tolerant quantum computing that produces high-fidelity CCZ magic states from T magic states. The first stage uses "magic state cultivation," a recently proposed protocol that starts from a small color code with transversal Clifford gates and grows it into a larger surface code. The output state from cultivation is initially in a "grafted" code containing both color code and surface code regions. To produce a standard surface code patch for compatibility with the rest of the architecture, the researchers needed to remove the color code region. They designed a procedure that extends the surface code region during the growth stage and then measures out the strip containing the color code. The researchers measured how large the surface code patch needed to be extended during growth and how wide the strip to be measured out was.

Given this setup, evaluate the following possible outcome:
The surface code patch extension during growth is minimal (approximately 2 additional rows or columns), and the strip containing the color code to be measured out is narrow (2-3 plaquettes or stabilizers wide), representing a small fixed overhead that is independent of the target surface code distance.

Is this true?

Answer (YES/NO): NO